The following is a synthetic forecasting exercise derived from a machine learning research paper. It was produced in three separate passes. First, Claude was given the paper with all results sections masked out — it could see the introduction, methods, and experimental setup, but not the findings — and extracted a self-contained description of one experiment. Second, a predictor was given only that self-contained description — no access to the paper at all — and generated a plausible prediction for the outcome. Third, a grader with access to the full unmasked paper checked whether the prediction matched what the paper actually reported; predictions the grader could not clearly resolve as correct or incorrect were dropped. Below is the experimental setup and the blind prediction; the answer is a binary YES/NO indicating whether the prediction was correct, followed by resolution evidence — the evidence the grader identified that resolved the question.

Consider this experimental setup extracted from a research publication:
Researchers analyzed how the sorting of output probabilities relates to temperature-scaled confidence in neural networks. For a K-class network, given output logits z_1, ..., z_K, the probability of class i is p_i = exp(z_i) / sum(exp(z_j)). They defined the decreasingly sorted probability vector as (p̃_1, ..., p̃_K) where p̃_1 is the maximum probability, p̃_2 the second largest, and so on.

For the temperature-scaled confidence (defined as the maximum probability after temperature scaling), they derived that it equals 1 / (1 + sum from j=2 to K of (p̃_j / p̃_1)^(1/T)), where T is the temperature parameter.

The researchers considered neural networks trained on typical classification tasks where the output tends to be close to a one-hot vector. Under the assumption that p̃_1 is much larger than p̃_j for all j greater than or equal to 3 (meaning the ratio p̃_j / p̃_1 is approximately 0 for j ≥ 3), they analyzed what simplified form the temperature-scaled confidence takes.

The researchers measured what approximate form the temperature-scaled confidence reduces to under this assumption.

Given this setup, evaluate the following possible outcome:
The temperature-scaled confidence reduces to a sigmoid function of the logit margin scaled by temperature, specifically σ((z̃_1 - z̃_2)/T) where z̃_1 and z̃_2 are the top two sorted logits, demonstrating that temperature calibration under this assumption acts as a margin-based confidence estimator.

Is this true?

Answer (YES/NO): NO